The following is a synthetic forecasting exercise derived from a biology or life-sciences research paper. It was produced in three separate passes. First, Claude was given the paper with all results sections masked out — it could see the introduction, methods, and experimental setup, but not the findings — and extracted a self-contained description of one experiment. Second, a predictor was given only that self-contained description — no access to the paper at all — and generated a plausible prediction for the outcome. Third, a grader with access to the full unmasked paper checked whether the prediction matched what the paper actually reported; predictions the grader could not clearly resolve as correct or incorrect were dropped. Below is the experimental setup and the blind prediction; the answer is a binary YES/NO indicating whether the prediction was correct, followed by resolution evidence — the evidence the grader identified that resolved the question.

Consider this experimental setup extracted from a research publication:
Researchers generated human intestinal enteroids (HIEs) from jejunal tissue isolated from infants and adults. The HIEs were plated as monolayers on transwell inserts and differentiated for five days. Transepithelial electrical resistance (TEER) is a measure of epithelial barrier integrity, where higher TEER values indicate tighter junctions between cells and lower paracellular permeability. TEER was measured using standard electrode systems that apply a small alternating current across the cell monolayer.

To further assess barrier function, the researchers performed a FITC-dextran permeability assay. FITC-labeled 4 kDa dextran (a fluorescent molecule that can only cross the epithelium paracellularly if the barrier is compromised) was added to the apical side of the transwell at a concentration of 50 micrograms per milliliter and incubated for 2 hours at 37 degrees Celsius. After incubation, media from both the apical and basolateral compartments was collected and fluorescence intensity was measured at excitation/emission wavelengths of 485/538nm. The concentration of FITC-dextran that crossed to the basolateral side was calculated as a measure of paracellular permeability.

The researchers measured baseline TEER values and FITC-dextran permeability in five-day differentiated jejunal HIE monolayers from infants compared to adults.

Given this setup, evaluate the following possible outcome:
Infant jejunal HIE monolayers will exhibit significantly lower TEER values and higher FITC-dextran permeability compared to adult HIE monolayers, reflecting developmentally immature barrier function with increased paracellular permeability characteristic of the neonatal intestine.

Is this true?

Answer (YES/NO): YES